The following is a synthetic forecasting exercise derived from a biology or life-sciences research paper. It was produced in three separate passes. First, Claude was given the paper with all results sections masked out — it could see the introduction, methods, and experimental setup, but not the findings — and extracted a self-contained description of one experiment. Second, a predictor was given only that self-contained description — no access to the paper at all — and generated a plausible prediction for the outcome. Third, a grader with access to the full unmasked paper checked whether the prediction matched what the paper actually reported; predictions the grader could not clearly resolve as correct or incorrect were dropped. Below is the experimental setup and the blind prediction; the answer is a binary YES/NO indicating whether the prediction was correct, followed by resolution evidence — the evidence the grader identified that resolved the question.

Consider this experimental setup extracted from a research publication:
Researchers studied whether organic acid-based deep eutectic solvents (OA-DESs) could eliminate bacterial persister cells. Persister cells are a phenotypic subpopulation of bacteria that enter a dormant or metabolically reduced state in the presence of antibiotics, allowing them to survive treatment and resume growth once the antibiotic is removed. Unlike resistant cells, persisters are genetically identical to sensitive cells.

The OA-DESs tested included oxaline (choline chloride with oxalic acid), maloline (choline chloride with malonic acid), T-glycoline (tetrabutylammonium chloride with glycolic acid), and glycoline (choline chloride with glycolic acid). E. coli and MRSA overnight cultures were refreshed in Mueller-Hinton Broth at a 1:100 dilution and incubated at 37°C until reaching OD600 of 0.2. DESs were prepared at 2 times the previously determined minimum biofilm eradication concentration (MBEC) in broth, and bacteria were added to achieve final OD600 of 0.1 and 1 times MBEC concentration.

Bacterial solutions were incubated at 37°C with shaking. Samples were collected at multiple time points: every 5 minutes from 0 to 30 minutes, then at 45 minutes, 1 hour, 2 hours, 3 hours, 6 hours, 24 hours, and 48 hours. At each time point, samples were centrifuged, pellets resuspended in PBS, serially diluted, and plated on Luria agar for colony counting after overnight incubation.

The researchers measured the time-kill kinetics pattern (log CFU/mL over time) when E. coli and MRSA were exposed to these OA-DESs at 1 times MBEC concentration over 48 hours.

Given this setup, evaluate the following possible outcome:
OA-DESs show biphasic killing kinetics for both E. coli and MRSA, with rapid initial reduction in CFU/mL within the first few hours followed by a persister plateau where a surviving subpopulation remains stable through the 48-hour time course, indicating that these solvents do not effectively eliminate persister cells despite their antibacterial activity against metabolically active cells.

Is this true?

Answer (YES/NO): NO